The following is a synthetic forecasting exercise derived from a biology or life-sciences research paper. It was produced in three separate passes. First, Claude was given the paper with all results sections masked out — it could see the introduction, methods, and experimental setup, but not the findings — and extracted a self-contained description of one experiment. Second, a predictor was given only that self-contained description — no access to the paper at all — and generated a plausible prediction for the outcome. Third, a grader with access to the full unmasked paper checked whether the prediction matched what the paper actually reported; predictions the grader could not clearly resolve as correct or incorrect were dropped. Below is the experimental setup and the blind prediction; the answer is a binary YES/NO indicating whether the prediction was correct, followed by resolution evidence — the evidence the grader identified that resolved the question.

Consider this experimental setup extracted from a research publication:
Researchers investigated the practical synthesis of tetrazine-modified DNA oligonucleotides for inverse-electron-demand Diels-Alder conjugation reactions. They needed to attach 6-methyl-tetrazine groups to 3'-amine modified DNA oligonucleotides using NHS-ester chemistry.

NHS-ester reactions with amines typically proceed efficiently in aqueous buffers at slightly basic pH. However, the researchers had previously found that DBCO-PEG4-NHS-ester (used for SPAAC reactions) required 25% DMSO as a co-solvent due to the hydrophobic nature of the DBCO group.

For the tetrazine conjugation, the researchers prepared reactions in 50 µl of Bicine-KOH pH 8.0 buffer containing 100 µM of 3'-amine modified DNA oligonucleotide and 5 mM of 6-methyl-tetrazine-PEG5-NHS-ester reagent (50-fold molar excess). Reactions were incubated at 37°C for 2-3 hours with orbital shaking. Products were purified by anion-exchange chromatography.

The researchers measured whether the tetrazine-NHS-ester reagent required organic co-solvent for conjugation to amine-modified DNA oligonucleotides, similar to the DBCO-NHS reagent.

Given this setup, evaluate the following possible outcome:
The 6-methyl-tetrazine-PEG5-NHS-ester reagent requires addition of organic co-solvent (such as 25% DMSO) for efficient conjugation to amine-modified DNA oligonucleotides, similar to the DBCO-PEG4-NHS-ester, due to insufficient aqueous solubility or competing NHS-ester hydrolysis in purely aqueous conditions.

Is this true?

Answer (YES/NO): NO